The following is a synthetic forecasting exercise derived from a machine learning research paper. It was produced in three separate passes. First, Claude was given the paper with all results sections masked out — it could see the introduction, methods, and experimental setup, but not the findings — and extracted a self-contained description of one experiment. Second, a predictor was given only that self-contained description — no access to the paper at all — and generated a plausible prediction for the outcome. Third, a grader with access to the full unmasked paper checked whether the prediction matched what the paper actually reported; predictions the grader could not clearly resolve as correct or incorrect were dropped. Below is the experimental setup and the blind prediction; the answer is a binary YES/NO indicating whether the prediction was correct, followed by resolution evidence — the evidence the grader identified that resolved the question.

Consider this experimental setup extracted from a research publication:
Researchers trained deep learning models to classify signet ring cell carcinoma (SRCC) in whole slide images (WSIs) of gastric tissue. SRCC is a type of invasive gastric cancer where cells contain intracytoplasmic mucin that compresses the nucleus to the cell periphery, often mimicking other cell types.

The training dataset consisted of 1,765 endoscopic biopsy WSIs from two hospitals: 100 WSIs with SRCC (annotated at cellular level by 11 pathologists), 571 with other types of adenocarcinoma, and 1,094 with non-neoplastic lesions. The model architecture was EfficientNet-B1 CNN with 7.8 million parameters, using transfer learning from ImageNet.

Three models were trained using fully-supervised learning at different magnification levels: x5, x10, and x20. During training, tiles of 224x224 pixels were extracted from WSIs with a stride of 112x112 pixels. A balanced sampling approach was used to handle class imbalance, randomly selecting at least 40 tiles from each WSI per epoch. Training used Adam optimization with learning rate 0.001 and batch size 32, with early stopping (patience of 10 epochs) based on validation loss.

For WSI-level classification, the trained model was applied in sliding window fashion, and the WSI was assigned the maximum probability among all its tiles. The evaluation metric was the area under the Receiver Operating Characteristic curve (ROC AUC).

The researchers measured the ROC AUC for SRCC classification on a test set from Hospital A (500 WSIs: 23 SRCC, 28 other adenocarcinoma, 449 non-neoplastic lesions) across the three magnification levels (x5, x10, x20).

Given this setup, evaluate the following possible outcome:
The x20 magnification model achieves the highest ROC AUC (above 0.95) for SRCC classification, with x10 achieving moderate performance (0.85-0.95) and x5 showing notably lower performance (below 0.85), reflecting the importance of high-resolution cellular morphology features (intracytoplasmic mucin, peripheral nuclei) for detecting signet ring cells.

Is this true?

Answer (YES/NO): NO